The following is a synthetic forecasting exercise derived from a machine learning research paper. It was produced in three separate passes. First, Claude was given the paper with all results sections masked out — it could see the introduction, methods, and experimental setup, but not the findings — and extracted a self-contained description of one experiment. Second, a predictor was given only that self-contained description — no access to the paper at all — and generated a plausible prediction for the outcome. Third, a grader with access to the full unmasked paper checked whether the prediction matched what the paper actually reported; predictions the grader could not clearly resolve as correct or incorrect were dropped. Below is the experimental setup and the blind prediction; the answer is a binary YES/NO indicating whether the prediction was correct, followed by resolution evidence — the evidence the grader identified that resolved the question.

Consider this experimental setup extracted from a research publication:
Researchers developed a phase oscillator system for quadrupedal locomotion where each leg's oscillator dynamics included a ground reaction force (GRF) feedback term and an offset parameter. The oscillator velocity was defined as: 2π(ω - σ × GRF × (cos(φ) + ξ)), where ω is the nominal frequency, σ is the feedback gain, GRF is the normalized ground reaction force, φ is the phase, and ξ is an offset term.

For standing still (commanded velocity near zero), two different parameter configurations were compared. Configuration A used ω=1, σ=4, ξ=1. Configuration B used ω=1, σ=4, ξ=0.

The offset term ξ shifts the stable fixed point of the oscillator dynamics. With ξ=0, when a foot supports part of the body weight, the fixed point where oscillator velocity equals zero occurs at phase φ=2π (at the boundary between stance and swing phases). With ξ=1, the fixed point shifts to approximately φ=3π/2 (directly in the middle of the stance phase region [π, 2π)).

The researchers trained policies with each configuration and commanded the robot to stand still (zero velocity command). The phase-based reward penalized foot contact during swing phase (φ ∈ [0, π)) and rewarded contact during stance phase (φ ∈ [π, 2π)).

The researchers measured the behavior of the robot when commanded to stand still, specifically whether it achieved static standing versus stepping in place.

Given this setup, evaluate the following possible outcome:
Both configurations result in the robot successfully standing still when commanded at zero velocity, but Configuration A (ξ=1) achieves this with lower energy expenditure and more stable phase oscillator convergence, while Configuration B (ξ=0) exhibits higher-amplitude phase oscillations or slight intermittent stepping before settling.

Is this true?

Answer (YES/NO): NO